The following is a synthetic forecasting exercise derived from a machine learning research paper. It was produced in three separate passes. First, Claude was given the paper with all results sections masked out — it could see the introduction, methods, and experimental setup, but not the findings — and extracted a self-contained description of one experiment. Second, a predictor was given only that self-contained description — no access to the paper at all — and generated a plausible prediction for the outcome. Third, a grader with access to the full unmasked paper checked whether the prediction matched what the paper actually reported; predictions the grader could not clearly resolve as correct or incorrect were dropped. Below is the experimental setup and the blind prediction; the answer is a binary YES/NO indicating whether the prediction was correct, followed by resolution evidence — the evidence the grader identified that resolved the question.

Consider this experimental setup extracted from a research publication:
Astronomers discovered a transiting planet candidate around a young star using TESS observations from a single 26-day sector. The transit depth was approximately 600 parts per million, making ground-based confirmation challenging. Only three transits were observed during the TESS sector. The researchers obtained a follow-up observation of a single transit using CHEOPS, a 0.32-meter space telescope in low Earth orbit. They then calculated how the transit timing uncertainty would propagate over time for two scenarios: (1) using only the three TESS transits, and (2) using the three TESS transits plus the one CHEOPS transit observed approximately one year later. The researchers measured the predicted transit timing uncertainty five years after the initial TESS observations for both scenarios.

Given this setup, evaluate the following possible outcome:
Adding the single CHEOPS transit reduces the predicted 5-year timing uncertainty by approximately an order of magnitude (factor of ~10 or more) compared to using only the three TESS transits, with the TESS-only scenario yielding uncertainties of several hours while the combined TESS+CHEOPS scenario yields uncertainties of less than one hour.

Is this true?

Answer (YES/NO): YES